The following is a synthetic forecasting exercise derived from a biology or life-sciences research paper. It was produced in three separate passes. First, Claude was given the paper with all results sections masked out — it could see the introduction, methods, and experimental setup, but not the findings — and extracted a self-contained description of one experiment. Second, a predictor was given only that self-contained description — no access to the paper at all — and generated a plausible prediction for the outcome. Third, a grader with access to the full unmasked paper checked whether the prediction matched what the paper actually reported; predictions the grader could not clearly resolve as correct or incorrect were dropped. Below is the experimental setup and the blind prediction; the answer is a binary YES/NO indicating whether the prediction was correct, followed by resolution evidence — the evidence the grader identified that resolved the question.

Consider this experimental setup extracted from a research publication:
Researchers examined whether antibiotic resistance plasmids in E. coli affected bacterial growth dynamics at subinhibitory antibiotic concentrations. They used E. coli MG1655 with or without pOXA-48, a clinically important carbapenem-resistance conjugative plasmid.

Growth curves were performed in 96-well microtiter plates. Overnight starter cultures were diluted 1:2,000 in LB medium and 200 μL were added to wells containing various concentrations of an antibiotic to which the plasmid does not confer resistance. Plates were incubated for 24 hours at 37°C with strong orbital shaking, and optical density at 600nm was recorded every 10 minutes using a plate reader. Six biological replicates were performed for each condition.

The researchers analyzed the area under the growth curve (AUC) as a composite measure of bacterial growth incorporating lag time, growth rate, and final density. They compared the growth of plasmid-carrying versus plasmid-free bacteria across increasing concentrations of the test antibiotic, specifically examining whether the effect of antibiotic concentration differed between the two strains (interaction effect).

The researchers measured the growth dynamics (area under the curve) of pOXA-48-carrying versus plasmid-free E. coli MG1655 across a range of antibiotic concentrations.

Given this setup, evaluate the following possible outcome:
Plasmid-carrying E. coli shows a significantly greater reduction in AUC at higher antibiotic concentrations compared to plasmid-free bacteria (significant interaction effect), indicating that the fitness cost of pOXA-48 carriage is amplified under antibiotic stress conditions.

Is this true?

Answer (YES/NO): YES